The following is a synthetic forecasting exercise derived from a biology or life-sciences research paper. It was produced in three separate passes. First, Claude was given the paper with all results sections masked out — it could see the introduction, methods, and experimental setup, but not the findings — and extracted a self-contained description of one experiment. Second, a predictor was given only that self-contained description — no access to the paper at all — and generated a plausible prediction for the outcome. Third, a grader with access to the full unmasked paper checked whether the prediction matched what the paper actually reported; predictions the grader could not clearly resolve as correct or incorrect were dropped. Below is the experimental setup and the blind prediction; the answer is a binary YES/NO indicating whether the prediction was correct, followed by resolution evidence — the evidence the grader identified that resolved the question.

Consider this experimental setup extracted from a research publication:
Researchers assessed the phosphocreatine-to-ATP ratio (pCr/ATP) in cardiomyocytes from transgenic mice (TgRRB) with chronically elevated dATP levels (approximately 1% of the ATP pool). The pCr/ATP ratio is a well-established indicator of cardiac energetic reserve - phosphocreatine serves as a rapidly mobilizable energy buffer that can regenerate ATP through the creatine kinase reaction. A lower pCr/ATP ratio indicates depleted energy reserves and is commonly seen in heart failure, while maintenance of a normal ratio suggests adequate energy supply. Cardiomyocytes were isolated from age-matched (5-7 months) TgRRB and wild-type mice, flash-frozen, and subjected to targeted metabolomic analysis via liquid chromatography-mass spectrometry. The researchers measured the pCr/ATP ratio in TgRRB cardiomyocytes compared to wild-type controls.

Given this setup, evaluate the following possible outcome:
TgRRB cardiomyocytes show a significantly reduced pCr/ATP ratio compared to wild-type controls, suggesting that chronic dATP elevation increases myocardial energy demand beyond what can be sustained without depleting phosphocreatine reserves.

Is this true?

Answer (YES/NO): NO